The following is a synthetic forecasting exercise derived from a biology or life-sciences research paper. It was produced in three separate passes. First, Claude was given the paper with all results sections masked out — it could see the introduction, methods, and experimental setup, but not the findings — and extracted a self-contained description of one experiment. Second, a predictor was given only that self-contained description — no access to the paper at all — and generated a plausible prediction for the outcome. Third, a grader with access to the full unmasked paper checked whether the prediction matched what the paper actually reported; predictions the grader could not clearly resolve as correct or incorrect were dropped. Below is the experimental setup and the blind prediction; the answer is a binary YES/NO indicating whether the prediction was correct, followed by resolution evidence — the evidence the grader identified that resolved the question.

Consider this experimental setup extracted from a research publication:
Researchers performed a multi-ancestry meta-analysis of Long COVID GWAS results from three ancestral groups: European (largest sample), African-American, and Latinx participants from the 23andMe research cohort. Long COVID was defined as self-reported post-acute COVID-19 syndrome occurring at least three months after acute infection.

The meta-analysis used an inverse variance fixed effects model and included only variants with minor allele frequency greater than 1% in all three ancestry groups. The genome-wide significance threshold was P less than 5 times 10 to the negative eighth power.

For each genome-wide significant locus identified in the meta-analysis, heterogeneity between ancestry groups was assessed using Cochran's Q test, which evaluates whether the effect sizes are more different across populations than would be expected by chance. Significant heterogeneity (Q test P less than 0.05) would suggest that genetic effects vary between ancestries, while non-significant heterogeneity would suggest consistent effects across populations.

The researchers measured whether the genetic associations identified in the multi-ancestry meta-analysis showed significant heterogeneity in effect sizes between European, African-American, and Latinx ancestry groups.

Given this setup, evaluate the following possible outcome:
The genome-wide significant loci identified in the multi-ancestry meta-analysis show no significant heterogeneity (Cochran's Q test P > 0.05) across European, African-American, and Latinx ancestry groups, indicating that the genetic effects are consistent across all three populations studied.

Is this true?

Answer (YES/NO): YES